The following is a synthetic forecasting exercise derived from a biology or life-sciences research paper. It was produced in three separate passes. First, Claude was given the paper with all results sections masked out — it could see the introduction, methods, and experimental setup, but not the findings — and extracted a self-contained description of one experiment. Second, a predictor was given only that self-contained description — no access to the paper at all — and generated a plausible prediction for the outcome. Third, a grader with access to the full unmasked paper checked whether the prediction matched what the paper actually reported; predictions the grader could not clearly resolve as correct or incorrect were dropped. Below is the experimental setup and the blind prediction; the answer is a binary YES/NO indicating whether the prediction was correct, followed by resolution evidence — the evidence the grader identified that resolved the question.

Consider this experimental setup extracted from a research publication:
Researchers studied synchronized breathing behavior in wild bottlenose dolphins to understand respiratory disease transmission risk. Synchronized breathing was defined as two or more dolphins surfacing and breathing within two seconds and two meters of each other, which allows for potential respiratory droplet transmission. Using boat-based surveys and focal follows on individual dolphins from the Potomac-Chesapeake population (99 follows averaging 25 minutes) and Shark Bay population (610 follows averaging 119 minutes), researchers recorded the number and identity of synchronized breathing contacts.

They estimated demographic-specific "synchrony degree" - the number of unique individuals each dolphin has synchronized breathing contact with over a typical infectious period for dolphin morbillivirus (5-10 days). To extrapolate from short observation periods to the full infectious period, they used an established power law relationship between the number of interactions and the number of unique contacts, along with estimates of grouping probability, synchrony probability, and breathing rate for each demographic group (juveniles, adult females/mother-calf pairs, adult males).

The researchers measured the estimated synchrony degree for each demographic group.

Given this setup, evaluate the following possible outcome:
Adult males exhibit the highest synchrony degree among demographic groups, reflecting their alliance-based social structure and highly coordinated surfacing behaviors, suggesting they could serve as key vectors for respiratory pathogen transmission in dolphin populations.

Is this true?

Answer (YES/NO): NO